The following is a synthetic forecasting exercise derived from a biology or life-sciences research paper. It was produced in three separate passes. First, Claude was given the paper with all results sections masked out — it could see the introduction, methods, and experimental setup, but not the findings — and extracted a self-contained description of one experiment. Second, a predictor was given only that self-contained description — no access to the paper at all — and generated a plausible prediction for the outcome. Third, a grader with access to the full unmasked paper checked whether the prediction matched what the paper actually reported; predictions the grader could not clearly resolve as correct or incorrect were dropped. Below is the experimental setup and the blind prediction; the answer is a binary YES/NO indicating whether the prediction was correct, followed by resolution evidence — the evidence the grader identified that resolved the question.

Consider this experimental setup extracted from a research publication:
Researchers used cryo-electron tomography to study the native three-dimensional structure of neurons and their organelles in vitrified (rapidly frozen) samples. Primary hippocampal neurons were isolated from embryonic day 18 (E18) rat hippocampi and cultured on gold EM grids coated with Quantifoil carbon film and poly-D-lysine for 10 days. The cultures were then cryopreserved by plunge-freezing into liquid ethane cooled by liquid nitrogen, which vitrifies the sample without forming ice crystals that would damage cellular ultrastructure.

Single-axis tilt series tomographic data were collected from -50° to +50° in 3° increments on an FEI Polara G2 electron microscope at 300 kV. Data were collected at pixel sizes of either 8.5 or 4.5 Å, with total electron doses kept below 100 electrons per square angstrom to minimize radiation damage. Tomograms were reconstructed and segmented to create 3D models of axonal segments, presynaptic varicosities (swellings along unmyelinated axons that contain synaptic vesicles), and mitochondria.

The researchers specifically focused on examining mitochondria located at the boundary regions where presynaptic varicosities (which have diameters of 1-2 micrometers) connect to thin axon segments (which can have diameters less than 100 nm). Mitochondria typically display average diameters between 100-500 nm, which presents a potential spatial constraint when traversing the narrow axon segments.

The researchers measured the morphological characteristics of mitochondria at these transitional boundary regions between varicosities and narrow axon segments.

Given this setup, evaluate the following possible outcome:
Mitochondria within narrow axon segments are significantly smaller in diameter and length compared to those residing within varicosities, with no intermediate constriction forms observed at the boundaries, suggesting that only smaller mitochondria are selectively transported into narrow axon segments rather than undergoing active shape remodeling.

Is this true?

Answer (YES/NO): NO